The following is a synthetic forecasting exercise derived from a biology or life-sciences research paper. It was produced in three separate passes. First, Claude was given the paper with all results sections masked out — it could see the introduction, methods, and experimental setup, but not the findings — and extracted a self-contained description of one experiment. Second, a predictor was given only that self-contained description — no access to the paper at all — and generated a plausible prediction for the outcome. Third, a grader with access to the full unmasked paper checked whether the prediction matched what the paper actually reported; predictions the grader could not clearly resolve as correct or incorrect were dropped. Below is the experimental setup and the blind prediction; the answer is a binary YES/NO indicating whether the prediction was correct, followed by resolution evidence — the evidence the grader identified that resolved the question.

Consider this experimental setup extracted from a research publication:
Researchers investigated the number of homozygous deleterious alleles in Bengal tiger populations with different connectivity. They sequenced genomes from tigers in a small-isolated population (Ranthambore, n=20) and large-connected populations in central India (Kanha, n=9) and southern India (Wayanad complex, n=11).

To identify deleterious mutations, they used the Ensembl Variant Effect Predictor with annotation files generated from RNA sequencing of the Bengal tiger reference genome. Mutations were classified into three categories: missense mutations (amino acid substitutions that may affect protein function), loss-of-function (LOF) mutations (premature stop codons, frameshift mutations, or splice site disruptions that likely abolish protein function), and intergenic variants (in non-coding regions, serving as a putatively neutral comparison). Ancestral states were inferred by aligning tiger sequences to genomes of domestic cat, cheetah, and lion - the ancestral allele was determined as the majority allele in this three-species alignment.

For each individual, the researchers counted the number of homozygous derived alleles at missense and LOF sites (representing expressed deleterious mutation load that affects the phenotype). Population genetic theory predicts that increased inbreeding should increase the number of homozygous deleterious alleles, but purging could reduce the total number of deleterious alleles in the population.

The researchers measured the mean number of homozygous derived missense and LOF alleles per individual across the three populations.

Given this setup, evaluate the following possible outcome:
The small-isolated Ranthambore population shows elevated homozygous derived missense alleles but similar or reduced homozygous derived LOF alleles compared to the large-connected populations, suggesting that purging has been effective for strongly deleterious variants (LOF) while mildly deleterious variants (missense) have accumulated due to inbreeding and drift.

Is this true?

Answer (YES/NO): NO